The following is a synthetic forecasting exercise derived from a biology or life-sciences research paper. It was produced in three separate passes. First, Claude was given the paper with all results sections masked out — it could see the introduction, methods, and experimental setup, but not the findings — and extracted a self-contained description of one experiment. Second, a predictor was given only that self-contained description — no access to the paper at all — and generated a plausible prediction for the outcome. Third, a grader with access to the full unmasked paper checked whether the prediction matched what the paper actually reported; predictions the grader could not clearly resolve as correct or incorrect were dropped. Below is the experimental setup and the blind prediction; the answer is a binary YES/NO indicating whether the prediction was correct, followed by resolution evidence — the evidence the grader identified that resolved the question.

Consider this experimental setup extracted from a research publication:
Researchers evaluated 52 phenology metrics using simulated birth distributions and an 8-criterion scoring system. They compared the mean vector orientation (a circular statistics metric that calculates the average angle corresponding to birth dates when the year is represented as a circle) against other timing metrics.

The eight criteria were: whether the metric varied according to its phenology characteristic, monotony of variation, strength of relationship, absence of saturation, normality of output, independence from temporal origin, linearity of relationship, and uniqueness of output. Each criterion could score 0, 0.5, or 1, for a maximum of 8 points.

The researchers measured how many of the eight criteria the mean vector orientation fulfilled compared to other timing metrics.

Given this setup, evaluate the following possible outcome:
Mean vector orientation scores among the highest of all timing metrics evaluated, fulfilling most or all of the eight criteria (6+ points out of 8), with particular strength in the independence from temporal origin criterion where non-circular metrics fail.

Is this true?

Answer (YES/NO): YES